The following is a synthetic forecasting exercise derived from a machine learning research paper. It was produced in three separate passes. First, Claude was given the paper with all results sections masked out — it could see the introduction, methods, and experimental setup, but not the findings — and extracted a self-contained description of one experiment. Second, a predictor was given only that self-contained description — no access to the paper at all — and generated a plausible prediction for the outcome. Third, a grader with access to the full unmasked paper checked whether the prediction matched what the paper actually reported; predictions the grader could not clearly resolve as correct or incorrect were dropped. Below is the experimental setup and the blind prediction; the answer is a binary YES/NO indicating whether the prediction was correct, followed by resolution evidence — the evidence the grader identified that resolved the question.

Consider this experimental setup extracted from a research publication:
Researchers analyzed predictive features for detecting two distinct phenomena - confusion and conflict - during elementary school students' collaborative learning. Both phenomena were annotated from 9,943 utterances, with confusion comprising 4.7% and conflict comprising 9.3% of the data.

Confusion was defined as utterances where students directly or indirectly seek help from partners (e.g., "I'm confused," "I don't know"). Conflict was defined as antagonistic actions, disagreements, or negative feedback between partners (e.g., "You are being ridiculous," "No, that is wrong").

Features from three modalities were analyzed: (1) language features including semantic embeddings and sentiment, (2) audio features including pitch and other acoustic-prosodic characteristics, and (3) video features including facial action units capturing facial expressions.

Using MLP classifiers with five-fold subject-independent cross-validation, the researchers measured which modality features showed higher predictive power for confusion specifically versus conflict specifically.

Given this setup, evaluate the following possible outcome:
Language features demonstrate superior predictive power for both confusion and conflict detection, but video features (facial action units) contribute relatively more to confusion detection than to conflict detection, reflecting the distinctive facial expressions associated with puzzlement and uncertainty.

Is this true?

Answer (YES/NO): NO